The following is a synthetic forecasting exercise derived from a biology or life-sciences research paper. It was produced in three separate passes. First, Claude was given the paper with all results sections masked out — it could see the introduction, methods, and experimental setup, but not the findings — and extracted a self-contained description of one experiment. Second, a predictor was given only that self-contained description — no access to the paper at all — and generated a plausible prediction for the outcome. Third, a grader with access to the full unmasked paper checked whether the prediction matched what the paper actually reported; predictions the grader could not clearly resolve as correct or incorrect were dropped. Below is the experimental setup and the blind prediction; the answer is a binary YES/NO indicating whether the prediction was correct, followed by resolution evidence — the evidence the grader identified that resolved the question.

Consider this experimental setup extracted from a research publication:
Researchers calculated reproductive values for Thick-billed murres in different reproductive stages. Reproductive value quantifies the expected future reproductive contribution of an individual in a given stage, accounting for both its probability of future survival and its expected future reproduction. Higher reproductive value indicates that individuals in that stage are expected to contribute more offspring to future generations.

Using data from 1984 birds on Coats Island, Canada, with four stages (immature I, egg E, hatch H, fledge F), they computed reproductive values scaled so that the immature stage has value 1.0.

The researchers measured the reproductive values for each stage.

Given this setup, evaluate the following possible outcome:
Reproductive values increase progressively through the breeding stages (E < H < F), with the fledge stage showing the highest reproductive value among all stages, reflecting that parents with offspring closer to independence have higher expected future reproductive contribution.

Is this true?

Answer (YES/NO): NO